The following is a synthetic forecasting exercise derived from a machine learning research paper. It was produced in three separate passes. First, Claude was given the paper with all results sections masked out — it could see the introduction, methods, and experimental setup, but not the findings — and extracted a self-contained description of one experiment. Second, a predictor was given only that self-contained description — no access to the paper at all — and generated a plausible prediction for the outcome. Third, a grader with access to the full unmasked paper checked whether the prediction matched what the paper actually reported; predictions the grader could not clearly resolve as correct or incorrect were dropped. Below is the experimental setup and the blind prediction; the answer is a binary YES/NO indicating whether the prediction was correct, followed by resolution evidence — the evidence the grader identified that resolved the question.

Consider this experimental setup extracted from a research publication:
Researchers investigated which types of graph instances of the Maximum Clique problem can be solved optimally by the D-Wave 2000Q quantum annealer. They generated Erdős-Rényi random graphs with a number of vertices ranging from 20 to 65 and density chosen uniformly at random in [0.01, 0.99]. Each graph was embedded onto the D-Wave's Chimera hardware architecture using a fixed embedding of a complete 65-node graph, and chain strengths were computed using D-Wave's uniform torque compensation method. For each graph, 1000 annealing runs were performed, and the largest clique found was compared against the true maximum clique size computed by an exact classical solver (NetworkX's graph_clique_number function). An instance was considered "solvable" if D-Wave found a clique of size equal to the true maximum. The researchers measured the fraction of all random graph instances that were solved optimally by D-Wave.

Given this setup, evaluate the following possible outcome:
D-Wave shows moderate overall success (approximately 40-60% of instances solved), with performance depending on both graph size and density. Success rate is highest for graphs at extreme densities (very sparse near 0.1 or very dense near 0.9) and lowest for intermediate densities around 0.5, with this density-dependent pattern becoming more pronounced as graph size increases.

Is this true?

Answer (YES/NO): NO